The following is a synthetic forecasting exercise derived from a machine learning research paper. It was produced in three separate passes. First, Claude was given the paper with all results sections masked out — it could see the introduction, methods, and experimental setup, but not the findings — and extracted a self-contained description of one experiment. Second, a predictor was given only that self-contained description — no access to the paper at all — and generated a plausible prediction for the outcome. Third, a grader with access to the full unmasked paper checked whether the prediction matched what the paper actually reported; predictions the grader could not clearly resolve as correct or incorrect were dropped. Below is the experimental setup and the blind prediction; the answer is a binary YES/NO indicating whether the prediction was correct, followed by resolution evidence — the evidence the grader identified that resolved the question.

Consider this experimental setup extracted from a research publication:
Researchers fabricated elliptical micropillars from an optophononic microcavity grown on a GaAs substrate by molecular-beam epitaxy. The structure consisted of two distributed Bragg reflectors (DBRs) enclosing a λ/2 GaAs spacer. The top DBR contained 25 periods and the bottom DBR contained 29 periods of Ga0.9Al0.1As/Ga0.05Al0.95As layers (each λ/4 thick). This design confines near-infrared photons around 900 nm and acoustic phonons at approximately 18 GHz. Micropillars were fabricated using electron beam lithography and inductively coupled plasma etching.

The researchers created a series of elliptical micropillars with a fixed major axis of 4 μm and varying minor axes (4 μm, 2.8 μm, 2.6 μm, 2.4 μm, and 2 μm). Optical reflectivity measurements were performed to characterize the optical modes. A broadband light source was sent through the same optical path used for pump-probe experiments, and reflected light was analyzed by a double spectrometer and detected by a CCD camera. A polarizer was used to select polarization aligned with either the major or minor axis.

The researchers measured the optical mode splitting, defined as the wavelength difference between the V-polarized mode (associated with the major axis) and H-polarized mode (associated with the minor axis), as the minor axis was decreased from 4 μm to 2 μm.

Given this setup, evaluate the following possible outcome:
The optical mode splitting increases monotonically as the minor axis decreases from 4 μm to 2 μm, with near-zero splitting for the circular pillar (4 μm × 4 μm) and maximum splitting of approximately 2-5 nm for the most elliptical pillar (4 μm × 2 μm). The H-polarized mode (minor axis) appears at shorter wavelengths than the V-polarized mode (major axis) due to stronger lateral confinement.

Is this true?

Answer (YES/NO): NO